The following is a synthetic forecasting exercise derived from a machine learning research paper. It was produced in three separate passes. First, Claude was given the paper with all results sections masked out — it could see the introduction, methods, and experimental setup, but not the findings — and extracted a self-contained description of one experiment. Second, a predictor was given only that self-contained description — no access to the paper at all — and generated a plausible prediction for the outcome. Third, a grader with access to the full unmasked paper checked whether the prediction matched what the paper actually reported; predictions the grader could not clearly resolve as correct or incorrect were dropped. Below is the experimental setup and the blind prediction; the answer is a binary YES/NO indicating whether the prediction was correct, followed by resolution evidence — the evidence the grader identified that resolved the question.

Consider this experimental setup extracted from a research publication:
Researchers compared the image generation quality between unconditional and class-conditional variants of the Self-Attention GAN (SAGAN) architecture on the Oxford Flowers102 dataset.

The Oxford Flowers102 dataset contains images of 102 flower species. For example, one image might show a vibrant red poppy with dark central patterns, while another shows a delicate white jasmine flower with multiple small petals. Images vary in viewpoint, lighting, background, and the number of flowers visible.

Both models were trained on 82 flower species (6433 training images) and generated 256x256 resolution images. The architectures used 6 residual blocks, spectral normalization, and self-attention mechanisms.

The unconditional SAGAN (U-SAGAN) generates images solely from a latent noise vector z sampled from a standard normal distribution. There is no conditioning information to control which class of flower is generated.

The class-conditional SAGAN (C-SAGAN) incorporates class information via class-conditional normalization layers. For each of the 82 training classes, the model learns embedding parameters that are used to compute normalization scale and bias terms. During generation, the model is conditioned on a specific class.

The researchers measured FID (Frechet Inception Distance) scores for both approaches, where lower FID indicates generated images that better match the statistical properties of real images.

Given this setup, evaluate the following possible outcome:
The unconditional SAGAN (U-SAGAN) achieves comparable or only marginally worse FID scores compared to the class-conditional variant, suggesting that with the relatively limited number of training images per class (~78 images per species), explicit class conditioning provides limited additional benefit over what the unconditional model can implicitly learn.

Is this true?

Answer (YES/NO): NO